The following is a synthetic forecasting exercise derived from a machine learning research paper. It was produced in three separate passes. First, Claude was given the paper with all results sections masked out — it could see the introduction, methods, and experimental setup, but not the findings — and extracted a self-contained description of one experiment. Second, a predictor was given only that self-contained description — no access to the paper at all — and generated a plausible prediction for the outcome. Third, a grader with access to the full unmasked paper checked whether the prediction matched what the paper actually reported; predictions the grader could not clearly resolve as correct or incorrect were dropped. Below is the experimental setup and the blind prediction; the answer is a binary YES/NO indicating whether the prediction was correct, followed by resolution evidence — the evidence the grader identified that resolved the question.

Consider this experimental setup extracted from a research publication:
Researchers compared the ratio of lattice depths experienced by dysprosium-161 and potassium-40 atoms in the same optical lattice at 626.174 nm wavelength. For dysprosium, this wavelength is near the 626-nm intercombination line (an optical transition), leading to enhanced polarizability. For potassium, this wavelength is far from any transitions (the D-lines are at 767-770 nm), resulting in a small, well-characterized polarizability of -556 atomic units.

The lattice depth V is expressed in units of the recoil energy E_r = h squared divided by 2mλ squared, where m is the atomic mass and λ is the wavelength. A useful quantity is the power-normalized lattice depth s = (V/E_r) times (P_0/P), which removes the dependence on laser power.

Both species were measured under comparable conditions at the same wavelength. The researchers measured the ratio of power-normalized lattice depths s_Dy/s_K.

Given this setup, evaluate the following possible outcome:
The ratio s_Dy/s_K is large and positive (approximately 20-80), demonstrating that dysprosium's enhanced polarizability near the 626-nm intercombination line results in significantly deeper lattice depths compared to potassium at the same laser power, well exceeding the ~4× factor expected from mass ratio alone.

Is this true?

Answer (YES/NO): NO